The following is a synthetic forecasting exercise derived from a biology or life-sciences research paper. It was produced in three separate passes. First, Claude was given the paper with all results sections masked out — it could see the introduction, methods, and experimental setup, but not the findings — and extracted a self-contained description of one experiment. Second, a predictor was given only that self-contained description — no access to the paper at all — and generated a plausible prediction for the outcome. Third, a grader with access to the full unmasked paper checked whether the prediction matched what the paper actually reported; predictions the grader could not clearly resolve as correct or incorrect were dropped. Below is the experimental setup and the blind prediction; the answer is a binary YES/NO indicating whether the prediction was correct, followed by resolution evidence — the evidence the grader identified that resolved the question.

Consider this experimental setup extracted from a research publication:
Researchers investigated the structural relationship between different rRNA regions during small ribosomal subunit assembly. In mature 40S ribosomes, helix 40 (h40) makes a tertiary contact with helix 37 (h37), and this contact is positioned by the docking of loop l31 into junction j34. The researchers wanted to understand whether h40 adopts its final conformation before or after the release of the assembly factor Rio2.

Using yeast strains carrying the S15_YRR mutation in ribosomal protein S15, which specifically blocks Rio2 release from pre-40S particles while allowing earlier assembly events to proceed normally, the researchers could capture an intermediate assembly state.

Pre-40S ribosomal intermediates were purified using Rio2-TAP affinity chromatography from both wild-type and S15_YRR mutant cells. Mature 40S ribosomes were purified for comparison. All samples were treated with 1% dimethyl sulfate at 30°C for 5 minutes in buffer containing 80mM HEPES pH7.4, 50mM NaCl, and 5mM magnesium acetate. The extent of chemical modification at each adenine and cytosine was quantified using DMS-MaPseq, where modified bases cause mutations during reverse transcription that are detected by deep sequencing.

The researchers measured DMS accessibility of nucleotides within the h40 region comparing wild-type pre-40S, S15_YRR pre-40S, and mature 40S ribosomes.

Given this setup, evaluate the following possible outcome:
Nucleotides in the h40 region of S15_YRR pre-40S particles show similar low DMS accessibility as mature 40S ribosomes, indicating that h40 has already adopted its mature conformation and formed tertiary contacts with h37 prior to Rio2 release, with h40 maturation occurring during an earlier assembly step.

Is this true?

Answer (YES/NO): NO